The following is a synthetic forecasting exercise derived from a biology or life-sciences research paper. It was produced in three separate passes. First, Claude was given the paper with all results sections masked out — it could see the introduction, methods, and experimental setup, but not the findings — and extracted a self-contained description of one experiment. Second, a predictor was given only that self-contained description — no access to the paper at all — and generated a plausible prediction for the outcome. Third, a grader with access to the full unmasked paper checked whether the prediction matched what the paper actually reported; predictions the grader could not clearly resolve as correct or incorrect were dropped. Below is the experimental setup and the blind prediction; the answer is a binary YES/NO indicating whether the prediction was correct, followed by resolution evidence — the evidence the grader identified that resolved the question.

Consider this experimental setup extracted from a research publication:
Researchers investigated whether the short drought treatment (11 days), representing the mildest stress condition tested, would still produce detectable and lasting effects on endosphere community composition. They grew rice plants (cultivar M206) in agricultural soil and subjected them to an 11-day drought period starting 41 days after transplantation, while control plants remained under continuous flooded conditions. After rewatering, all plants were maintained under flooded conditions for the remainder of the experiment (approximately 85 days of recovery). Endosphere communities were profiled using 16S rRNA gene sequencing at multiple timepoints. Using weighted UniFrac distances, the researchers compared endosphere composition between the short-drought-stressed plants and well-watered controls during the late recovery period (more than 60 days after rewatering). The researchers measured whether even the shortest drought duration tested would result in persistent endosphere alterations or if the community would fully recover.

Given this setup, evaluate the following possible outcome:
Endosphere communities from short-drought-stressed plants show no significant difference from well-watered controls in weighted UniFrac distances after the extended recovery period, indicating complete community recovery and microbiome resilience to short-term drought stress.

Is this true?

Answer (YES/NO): YES